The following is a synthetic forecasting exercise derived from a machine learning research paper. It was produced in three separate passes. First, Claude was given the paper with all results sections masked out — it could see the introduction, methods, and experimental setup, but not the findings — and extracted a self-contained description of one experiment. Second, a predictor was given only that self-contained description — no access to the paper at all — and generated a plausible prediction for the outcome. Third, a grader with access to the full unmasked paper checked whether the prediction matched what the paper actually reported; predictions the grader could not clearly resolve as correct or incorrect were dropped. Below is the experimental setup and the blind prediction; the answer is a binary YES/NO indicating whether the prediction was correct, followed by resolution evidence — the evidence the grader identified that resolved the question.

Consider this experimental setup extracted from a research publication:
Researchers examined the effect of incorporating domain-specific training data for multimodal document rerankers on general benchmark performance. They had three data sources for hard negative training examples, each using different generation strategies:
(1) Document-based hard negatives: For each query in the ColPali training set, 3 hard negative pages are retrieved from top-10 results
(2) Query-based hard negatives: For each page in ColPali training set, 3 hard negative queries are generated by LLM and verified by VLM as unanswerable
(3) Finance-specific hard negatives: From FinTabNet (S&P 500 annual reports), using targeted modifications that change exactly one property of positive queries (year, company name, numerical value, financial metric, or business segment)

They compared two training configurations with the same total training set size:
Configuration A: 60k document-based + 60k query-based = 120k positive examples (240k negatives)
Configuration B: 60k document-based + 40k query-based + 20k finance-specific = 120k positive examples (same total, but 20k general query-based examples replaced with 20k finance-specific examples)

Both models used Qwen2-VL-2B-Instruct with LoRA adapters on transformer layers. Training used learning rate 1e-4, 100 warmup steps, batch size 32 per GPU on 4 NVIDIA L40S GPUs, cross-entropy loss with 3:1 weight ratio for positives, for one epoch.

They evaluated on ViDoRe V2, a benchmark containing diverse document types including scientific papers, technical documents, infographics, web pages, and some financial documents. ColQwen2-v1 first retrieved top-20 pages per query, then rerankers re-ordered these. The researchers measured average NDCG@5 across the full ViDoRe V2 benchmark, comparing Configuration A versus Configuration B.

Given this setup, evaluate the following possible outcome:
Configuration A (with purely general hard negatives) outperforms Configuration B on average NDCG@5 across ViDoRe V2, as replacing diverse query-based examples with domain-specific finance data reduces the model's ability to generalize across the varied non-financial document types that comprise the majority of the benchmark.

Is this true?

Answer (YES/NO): NO